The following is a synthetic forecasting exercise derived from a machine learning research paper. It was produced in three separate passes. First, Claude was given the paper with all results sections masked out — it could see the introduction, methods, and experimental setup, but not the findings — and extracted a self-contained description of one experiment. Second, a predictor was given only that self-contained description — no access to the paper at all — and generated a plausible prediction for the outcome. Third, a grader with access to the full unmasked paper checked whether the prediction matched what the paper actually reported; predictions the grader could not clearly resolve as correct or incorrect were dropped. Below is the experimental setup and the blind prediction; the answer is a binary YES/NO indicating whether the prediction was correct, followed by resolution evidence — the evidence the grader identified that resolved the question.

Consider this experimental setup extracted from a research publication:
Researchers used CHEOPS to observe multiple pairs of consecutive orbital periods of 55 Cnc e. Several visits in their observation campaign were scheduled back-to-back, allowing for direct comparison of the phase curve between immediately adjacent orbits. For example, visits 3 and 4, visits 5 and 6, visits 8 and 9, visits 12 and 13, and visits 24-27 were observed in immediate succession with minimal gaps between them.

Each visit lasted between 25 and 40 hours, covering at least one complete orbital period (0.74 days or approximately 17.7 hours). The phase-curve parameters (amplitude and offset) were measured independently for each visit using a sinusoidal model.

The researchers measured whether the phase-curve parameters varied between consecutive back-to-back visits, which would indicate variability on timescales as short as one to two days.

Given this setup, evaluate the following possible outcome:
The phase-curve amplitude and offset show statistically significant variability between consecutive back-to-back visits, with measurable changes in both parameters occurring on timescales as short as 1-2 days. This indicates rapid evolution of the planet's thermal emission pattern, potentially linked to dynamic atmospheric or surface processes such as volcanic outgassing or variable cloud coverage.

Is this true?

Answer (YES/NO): NO